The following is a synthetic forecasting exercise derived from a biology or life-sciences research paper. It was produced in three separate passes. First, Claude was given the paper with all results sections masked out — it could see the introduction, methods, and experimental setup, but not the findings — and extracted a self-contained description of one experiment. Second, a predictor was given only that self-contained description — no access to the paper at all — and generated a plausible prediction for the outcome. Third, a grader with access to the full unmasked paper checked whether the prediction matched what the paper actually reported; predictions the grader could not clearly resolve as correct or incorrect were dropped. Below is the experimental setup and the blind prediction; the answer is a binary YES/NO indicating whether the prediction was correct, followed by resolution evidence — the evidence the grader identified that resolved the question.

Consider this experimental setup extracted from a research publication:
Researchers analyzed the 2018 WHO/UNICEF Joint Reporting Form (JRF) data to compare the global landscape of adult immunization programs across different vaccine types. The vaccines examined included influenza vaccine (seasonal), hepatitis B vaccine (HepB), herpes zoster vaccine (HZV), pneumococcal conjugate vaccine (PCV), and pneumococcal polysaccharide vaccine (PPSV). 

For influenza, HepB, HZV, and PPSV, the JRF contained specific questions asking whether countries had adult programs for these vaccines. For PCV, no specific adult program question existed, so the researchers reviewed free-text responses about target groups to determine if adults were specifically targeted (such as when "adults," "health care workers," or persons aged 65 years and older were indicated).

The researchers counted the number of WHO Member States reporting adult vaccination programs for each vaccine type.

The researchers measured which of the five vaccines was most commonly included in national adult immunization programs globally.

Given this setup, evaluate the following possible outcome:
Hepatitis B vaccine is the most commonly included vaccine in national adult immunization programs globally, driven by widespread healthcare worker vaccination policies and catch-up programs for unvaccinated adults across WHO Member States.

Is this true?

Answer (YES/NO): NO